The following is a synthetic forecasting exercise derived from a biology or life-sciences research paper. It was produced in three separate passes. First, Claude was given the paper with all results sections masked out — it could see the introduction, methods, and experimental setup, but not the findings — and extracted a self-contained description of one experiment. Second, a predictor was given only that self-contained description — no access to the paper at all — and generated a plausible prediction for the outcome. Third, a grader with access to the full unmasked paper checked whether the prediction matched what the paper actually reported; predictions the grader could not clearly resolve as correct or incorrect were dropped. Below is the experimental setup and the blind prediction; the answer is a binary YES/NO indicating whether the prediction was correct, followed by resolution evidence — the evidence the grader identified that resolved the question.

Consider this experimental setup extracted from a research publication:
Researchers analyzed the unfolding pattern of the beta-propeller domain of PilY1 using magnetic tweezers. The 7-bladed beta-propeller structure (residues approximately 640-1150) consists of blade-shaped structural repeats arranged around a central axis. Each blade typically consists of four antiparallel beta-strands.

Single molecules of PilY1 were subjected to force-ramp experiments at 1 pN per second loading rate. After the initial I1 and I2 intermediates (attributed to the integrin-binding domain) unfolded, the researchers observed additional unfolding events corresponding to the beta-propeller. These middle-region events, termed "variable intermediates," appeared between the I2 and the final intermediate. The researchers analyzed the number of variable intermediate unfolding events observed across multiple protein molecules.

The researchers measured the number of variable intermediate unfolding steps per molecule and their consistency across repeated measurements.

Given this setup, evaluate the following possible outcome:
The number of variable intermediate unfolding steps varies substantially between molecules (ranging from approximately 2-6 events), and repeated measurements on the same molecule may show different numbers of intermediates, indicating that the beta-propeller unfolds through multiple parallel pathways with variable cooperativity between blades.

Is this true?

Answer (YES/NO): YES